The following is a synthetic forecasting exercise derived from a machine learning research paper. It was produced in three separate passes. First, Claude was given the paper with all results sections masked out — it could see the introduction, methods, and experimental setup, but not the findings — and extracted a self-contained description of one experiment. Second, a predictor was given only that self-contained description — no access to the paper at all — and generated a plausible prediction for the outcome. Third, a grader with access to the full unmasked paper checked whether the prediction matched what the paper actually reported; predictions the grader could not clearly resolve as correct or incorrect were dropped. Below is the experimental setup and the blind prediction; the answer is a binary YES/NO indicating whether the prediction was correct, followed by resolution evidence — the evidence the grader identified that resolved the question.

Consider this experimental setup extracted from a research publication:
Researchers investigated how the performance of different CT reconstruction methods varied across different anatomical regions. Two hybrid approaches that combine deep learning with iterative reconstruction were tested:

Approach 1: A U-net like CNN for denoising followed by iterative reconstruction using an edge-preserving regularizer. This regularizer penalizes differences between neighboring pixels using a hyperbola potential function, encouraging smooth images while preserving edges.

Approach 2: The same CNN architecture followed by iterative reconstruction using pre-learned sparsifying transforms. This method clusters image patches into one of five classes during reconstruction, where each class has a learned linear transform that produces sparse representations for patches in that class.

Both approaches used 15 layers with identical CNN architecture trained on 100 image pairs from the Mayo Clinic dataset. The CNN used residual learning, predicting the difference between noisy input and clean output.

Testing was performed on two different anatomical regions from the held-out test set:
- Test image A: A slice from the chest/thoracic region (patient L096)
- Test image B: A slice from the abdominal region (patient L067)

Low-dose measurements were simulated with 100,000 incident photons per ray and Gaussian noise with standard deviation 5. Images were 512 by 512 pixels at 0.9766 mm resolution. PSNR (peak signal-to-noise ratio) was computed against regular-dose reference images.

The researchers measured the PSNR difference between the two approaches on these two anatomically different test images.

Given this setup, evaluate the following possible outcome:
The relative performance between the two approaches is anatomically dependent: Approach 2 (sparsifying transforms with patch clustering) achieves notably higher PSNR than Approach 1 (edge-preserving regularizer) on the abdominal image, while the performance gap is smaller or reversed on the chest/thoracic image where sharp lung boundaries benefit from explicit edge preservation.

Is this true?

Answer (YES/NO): NO